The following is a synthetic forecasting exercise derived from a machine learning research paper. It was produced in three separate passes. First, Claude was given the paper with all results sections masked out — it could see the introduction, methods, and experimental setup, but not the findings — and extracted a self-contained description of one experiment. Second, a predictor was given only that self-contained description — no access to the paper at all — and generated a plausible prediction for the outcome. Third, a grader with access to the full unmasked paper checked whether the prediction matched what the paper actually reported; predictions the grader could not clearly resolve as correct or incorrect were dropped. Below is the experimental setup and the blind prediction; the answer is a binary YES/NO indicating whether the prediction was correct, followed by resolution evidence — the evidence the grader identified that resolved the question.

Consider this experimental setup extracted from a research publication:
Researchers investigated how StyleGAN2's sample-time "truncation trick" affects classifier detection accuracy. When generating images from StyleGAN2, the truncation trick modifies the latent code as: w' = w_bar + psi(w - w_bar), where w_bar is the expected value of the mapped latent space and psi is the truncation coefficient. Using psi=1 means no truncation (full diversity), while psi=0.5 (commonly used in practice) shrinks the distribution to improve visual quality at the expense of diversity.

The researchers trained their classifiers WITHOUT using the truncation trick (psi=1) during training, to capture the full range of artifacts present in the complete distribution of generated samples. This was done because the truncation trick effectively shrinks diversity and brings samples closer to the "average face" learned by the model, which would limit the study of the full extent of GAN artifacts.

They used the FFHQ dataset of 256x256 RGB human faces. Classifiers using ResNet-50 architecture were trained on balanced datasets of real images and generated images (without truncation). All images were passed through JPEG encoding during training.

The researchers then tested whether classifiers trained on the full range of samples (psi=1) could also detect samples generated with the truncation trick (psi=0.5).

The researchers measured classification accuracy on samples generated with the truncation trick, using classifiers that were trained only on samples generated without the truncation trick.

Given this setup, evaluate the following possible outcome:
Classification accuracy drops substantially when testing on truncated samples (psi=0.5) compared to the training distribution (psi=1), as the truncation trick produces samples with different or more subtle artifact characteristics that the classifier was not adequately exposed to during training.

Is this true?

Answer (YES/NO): NO